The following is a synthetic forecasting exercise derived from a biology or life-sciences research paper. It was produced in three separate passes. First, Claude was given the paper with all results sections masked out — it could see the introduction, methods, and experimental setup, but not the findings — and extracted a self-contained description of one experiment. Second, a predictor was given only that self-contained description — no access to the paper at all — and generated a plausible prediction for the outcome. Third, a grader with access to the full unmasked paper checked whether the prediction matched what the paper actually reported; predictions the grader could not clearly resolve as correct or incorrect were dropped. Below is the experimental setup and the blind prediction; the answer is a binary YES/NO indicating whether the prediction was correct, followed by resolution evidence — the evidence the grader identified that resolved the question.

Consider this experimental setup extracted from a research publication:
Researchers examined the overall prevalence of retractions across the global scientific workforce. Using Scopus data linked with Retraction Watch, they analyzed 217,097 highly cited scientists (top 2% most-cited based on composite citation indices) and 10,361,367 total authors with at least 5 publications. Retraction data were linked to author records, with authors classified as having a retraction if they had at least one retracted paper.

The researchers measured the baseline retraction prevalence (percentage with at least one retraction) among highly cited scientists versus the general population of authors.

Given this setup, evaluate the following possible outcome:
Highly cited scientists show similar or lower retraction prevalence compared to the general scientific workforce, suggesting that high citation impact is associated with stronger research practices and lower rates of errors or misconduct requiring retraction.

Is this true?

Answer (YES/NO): NO